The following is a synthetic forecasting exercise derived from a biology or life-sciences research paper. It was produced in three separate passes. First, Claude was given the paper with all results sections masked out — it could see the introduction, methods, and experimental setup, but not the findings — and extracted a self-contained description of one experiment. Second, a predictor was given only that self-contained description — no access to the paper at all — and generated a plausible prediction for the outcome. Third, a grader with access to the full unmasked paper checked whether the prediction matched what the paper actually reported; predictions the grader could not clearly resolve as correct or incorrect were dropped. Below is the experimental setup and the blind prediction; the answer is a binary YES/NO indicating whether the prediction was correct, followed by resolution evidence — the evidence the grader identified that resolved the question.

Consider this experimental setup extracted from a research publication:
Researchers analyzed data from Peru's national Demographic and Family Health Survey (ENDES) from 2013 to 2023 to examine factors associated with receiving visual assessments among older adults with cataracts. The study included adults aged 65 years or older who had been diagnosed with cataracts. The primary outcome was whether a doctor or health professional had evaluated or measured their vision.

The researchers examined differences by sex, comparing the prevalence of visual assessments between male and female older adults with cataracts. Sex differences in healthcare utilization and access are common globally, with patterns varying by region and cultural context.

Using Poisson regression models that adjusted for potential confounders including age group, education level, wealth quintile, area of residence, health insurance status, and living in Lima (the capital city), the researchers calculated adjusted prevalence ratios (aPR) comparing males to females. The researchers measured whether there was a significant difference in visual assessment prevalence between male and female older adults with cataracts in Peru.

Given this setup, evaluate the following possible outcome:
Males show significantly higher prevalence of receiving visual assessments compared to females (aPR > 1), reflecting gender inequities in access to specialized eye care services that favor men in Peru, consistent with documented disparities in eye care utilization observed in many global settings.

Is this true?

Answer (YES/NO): NO